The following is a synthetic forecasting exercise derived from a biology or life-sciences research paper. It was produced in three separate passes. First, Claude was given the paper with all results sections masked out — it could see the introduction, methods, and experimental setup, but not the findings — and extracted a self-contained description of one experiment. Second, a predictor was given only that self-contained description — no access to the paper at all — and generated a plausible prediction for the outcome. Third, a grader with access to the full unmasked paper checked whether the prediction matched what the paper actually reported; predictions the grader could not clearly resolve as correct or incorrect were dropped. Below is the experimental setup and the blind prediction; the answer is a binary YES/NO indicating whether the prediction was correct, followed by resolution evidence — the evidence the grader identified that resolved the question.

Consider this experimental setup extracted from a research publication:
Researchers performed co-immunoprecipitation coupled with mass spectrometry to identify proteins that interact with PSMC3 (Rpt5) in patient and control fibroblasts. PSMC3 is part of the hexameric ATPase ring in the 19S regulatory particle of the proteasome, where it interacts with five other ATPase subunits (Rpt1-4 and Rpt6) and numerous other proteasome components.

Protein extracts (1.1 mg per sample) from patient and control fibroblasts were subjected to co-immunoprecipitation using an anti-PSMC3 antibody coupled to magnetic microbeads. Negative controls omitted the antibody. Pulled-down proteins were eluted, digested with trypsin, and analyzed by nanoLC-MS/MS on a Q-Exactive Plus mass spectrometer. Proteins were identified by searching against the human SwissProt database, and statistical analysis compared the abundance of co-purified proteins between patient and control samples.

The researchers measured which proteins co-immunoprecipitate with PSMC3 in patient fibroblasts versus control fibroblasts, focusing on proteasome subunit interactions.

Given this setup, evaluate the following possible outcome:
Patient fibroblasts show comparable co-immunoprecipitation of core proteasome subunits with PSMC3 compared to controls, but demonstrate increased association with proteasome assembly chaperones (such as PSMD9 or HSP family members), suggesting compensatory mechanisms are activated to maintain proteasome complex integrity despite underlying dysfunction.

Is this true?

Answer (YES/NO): NO